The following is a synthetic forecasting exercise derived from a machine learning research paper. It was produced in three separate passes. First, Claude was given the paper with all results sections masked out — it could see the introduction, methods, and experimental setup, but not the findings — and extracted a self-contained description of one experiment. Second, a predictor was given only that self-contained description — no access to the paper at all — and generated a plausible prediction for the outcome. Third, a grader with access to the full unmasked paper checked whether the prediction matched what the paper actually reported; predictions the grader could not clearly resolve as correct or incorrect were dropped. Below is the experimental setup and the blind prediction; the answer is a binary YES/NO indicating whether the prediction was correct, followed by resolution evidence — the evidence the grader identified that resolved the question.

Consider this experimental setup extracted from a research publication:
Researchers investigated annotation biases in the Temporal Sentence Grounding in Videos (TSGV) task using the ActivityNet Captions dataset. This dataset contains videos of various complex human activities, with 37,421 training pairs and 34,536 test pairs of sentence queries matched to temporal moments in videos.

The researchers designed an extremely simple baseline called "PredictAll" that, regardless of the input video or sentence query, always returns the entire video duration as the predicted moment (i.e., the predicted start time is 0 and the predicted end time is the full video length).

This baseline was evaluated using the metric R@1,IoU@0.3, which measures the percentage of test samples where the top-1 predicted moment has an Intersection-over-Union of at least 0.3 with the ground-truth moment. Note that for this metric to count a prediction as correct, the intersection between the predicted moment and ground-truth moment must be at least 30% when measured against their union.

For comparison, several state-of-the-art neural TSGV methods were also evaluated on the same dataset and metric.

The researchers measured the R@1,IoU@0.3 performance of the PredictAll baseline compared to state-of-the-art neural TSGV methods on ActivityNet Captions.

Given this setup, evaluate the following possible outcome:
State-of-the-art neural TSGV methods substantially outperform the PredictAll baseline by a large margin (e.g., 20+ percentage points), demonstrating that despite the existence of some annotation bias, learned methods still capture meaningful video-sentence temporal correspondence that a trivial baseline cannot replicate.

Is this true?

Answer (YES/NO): NO